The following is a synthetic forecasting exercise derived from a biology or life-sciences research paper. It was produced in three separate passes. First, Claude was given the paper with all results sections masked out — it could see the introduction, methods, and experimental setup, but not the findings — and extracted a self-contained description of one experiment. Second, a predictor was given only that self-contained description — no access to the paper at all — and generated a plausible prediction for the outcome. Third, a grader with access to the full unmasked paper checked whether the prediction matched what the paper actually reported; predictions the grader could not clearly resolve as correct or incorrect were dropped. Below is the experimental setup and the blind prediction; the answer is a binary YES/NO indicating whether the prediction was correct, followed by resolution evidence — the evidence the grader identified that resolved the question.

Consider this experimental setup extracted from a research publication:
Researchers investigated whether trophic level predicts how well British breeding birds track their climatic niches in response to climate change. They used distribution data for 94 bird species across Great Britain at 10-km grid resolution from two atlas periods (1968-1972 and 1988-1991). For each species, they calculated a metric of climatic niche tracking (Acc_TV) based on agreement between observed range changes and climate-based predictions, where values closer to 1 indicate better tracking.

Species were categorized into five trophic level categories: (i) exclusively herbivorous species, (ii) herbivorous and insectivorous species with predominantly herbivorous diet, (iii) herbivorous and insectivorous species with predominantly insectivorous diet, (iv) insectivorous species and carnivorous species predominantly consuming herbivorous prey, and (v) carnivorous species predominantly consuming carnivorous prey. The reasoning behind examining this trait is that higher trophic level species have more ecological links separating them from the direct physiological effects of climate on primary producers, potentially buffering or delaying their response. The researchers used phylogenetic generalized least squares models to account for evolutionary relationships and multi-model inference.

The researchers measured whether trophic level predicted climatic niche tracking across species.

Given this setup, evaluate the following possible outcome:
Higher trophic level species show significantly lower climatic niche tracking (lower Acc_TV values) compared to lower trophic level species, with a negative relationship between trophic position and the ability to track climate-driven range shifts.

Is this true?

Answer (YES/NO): NO